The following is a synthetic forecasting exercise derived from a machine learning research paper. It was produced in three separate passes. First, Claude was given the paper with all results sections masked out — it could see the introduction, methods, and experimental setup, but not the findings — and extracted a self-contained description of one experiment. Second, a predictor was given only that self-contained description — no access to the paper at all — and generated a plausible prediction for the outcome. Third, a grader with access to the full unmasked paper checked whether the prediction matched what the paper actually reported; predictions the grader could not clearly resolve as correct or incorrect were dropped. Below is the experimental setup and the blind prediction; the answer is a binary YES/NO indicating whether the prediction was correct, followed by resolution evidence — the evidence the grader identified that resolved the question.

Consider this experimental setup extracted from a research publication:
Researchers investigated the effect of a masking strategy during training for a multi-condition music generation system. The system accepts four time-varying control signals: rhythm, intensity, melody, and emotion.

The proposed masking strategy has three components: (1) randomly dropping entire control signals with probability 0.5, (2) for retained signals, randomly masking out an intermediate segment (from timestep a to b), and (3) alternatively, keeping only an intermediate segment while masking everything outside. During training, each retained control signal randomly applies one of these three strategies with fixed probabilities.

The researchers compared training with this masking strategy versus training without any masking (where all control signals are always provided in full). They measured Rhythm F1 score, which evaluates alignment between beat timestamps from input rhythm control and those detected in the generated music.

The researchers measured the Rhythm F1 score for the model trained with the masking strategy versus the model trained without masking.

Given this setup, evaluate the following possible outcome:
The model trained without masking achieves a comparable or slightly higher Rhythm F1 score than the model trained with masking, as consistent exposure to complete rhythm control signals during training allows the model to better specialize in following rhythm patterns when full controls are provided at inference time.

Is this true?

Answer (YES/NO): NO